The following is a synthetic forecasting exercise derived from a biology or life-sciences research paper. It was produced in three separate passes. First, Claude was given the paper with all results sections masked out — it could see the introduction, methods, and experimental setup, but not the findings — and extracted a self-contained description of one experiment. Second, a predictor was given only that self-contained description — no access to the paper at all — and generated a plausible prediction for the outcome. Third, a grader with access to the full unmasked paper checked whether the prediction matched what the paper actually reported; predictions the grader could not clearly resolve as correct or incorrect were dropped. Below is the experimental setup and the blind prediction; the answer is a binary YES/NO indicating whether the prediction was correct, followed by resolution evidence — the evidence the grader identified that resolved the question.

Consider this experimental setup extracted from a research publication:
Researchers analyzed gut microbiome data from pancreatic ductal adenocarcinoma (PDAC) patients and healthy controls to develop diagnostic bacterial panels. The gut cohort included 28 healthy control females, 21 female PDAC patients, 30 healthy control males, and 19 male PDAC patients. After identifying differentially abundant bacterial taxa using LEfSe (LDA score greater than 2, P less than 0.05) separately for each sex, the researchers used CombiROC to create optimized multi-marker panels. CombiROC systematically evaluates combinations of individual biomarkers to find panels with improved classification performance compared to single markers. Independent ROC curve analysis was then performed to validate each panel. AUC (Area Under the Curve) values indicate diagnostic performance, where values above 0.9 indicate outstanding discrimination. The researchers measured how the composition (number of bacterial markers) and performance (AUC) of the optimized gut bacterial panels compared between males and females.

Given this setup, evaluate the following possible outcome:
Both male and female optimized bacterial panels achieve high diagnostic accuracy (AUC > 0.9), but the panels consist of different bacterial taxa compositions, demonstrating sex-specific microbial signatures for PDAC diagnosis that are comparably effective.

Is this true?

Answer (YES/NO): NO